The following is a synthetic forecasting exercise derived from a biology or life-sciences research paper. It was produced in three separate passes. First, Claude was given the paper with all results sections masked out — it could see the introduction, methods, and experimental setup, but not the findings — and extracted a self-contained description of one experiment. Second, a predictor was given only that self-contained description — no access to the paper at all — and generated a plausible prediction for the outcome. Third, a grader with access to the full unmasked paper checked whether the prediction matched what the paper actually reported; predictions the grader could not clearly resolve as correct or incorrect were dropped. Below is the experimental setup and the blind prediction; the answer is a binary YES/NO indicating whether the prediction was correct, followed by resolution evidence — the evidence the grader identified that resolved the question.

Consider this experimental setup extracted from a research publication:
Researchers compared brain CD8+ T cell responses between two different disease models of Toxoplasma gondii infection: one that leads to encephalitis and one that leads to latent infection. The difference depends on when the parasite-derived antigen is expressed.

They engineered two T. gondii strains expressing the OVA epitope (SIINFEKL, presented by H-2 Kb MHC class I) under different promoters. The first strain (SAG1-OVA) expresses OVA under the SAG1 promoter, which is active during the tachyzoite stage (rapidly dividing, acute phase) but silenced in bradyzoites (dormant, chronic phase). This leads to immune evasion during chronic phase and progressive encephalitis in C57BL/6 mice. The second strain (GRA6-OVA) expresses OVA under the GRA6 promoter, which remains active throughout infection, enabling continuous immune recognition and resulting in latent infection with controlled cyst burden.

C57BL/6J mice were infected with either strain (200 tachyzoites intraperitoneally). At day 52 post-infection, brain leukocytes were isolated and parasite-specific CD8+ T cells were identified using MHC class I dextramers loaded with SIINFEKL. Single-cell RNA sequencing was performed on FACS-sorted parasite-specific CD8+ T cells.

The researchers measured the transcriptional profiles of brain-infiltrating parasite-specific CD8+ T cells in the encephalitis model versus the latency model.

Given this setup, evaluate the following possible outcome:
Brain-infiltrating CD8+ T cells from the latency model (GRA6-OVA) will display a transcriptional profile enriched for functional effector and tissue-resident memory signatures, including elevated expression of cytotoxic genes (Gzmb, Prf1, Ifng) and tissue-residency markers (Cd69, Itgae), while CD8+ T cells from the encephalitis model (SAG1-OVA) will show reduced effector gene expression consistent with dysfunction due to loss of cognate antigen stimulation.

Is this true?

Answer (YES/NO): NO